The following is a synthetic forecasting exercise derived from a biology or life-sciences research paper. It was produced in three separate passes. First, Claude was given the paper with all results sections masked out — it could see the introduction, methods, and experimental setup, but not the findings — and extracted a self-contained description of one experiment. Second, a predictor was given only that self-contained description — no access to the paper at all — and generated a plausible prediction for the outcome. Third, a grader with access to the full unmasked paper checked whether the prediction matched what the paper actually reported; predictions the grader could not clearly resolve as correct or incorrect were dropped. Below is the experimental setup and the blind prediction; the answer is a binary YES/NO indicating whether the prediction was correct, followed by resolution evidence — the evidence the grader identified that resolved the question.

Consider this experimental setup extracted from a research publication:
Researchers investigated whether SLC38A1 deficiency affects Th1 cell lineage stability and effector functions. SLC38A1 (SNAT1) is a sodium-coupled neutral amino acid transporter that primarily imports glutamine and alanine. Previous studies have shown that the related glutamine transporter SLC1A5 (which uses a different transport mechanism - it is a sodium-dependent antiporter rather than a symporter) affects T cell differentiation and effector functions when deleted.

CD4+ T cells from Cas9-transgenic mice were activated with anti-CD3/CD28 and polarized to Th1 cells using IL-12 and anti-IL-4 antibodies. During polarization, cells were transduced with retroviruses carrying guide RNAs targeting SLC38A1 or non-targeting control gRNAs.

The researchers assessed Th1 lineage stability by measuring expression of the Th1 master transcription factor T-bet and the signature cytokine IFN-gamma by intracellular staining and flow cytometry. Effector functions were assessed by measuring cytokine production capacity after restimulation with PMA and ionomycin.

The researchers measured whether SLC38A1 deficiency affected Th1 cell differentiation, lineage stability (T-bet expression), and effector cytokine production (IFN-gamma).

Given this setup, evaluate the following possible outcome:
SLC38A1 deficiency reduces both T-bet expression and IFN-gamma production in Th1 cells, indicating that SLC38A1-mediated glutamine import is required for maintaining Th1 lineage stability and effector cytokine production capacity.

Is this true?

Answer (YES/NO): NO